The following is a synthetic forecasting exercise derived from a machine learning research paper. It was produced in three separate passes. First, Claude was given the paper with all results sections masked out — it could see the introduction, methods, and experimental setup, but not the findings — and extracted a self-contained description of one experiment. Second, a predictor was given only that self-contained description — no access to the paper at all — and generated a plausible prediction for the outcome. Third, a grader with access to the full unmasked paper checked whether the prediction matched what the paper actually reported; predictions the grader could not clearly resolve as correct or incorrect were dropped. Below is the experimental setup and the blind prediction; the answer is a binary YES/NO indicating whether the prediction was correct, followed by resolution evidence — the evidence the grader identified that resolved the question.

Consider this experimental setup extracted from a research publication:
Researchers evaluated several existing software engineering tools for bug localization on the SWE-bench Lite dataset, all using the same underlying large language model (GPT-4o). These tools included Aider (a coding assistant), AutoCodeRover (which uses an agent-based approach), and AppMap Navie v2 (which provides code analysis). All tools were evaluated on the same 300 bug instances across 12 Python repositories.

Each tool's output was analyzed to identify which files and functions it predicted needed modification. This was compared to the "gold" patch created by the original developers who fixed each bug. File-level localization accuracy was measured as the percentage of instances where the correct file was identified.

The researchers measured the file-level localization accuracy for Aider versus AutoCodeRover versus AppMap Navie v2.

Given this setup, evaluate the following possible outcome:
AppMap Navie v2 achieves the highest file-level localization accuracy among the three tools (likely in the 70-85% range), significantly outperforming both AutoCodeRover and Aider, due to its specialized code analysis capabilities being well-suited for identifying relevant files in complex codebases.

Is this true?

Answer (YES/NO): NO